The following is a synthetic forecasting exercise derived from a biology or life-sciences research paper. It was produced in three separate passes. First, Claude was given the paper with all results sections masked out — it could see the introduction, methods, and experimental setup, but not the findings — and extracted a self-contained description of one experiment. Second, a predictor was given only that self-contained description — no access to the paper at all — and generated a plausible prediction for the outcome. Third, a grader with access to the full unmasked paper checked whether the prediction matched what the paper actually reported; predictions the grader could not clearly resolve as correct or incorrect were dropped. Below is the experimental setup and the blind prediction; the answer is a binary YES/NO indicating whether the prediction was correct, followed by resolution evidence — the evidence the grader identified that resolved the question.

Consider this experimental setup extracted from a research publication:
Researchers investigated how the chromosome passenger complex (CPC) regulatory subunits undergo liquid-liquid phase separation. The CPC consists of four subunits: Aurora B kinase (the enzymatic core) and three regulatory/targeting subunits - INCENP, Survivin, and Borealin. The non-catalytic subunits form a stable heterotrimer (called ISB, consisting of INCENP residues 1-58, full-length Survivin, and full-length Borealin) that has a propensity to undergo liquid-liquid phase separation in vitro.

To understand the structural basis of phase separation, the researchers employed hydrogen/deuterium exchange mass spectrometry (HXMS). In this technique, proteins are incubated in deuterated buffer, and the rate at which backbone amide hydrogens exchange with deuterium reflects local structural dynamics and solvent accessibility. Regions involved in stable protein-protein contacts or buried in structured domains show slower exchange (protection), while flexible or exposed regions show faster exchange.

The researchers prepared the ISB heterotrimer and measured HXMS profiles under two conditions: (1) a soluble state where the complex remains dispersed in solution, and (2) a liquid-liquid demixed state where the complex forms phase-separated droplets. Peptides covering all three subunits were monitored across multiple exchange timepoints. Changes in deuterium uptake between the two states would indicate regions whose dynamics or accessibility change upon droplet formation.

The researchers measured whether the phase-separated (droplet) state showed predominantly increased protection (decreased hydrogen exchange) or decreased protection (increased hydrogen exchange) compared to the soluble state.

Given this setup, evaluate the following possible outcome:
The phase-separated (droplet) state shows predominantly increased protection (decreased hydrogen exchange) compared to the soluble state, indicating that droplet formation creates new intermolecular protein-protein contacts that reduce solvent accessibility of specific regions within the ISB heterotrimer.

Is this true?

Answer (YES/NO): YES